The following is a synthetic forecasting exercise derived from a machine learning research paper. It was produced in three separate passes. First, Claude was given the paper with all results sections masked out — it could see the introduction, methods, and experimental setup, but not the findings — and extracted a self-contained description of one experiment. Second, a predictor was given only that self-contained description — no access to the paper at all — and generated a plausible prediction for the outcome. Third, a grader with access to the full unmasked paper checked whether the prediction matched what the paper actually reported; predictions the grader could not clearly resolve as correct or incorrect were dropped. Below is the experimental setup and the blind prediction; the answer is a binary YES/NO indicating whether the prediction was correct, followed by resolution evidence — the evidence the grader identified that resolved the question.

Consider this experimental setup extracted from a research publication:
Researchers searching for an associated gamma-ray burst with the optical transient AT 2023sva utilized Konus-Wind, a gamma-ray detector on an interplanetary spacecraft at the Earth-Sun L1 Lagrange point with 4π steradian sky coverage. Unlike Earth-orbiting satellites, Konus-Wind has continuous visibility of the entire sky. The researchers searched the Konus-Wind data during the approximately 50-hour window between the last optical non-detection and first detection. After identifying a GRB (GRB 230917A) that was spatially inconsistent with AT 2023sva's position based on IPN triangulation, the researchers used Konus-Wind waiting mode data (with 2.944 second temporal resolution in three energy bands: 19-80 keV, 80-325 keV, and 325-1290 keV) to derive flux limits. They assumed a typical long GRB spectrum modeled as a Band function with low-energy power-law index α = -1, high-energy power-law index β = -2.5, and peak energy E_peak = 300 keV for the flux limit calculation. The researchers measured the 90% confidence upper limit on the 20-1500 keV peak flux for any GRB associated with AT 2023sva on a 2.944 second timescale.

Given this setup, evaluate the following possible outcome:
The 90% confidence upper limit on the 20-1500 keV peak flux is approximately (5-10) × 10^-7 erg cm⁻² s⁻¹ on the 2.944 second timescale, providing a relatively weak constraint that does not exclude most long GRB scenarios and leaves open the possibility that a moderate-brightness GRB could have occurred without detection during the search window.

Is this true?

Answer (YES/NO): NO